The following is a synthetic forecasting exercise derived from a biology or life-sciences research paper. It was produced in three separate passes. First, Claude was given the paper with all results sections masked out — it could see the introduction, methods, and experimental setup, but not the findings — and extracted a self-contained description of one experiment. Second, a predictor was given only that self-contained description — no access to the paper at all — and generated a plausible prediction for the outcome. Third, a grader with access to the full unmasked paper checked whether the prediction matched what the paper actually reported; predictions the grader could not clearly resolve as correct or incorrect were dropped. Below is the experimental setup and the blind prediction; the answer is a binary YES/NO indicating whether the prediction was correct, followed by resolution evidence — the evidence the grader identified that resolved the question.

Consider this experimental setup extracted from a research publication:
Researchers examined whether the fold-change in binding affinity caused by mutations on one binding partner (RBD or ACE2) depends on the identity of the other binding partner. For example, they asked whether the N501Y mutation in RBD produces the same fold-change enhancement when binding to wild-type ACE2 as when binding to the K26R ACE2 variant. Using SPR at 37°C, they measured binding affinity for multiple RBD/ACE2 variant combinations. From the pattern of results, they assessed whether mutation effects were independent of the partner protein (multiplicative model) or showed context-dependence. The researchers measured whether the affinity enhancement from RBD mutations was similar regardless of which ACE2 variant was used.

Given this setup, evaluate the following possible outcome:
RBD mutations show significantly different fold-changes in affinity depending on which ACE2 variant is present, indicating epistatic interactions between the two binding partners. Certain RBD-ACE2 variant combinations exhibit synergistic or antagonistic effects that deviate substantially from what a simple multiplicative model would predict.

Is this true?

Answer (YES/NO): NO